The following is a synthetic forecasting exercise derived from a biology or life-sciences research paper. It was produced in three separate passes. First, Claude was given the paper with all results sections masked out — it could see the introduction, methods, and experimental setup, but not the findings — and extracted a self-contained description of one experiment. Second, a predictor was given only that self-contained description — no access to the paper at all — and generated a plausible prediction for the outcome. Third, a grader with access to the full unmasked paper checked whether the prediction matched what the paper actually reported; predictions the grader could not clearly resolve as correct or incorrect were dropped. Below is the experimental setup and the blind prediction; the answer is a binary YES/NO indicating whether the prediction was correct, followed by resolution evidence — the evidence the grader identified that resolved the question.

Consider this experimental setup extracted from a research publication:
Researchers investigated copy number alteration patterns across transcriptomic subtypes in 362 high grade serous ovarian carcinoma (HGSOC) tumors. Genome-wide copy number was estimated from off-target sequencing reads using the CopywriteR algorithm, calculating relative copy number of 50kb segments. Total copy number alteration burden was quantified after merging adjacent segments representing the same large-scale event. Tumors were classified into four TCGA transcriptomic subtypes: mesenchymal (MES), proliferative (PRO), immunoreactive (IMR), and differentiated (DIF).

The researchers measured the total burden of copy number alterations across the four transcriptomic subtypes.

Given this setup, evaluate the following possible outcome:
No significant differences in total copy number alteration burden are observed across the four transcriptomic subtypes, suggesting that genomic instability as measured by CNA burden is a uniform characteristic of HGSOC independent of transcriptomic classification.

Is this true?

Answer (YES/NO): YES